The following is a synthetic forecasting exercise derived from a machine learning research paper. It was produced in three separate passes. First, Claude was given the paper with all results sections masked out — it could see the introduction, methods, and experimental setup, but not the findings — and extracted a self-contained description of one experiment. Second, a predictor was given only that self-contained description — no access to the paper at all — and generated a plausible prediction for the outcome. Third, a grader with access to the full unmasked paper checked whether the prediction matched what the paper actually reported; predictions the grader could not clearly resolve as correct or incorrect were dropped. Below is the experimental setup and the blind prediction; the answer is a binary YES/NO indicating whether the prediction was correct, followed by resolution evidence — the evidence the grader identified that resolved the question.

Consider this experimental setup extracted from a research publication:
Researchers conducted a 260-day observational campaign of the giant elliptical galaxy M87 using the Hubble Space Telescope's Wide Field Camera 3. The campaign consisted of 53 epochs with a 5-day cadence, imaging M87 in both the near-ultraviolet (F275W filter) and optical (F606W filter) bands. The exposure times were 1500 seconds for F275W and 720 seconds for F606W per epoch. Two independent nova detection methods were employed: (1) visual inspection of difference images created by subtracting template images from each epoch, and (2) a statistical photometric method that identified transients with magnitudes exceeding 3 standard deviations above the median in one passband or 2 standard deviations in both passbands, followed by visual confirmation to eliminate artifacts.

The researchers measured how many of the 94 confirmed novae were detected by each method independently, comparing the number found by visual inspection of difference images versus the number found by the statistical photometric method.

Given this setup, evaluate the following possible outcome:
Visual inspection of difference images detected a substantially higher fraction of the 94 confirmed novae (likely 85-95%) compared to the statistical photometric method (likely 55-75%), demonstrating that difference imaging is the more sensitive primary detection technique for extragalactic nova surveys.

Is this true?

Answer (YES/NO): NO